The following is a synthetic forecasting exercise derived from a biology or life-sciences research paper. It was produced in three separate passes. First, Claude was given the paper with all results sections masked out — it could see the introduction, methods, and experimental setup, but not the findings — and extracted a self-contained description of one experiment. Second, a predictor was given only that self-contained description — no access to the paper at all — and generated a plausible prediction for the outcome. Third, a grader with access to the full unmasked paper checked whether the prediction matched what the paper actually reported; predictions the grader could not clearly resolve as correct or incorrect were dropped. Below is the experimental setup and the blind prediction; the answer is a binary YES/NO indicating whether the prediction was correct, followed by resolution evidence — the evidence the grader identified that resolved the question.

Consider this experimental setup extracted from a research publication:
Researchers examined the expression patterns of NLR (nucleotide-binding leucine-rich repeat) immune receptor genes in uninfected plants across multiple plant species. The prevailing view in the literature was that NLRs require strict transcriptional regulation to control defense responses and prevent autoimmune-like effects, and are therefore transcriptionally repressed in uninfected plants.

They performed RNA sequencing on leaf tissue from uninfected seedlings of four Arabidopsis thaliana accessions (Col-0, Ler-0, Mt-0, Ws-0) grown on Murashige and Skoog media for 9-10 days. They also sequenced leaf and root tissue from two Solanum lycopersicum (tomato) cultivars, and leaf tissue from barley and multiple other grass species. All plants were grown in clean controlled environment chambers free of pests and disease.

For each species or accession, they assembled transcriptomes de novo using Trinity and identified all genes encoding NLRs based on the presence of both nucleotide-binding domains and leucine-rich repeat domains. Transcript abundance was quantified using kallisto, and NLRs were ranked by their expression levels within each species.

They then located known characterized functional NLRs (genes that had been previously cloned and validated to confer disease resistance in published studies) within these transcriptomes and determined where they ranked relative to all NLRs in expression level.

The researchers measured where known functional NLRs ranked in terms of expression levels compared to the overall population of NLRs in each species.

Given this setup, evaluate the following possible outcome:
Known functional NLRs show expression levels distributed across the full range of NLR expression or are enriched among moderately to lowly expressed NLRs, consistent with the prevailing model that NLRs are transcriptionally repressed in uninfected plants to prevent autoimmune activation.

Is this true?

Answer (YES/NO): NO